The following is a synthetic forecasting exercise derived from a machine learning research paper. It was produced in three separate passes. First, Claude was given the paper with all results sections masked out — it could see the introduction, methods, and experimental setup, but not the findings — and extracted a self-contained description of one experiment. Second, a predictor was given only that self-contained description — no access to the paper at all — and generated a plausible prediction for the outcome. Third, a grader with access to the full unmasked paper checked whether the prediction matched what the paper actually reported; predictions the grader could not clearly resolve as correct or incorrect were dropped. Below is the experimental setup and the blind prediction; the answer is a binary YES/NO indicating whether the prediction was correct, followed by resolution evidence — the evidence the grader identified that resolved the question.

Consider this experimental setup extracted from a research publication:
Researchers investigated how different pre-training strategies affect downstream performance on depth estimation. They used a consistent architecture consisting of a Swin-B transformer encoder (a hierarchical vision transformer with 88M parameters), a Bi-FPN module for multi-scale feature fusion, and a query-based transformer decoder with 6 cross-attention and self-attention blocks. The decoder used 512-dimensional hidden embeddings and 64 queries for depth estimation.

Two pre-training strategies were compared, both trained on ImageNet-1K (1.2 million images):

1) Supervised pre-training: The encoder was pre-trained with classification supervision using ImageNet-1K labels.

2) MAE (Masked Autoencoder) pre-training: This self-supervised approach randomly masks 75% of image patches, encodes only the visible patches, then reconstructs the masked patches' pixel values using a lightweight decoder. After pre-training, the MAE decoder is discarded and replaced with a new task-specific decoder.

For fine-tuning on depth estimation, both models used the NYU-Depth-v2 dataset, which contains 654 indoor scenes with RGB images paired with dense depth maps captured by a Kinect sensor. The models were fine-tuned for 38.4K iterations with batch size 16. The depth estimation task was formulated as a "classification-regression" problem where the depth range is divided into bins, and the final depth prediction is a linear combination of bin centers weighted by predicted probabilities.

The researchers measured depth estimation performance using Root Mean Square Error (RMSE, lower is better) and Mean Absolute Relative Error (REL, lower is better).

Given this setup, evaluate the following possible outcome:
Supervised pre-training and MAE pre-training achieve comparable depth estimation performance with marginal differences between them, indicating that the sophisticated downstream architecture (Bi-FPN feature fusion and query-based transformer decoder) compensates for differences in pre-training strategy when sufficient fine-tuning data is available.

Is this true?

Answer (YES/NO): NO